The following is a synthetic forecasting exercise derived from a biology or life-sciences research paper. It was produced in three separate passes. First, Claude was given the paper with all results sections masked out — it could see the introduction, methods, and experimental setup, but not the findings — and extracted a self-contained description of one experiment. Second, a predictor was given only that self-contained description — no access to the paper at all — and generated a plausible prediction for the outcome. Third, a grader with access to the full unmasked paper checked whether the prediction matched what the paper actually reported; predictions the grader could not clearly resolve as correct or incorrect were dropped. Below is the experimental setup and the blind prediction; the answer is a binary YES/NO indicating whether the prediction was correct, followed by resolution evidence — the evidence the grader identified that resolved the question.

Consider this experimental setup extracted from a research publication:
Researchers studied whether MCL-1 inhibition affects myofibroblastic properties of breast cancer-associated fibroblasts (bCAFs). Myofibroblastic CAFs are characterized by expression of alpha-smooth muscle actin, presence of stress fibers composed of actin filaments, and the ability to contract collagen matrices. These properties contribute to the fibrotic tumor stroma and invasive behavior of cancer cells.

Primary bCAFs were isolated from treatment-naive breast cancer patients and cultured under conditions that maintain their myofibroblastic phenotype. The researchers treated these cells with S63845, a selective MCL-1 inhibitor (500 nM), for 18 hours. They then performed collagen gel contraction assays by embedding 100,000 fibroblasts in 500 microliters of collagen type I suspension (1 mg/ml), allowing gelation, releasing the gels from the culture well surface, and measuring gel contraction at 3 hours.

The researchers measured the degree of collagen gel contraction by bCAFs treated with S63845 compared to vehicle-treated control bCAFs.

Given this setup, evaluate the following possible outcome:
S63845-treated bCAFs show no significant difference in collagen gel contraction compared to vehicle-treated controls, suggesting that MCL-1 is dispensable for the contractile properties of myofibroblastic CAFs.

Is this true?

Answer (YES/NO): NO